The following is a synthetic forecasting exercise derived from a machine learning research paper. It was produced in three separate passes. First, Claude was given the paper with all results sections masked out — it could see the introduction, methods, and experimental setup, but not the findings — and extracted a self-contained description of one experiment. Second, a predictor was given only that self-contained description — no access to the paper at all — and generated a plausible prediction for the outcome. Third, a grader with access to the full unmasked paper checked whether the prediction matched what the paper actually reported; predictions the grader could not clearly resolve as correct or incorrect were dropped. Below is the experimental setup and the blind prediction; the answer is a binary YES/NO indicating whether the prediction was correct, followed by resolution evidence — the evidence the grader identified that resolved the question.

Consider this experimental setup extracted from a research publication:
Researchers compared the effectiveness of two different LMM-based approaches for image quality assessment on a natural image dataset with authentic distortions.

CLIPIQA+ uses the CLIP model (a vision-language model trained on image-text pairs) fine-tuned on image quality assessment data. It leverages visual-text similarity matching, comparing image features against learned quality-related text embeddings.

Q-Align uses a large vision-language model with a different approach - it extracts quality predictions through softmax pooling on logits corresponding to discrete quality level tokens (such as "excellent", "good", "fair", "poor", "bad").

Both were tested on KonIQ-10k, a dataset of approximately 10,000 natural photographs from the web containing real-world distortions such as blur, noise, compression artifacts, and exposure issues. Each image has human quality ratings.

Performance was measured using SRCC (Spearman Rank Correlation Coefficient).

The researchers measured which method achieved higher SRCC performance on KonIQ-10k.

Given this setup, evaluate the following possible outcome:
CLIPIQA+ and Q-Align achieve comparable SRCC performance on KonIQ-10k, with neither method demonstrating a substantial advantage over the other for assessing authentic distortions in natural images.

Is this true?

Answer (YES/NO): NO